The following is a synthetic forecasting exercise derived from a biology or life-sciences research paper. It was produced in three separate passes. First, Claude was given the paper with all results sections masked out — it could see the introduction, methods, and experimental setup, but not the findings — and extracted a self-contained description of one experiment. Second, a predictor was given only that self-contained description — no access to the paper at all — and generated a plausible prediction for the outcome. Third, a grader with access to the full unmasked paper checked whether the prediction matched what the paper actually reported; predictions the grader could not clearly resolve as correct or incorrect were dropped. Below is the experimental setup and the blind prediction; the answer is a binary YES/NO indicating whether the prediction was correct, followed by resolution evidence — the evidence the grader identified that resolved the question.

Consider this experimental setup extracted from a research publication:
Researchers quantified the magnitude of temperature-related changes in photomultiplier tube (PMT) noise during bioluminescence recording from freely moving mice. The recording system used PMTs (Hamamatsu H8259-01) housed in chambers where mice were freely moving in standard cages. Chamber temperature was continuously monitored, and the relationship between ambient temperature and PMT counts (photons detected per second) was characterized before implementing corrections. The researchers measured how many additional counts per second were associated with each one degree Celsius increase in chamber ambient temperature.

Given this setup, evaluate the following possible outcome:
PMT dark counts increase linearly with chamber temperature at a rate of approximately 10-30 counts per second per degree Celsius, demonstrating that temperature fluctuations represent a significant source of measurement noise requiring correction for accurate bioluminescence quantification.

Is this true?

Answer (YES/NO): NO